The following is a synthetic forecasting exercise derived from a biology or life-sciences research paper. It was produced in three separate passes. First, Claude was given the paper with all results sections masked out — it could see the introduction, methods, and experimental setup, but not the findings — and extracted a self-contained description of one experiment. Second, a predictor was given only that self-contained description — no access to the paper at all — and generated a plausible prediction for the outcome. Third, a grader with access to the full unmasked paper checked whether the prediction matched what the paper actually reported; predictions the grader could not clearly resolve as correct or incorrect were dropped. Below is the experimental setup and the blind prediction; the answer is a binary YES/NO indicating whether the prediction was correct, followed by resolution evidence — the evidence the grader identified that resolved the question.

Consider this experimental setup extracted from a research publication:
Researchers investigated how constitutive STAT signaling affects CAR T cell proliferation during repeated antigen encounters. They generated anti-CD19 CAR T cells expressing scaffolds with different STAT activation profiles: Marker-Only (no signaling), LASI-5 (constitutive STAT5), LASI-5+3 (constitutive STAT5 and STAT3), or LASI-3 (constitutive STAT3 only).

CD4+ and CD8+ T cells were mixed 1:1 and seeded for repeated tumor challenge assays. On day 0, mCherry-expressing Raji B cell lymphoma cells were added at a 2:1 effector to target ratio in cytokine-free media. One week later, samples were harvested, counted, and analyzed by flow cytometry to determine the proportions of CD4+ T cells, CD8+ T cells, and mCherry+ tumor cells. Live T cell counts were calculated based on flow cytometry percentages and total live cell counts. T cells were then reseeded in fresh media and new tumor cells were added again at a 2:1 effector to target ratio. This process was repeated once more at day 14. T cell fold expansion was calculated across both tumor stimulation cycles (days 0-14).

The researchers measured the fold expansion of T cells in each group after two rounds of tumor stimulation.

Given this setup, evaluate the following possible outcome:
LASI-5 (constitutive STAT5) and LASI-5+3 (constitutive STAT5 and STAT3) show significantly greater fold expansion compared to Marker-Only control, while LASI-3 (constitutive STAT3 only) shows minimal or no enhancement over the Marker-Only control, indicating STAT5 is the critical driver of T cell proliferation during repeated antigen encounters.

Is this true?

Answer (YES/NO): NO